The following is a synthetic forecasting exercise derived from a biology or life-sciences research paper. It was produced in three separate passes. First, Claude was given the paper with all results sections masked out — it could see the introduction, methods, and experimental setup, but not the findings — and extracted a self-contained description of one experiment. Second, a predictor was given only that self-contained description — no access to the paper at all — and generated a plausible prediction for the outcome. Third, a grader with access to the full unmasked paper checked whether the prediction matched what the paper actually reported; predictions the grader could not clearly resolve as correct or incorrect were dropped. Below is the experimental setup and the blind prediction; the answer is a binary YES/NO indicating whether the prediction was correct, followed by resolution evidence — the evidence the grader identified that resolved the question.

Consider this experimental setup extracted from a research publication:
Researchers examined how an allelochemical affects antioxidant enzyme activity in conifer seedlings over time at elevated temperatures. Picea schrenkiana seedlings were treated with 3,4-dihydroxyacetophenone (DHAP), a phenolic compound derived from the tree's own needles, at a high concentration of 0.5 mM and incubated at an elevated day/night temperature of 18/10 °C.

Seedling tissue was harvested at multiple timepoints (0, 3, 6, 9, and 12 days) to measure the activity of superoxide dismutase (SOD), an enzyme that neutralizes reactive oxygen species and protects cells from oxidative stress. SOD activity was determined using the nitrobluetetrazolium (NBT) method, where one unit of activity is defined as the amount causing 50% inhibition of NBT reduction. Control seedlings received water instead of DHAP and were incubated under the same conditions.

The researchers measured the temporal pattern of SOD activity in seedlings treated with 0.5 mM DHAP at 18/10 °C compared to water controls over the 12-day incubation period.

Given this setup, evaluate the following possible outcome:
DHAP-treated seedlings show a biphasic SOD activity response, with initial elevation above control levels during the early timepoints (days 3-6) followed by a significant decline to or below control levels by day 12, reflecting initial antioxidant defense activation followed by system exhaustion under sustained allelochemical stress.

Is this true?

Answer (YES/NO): YES